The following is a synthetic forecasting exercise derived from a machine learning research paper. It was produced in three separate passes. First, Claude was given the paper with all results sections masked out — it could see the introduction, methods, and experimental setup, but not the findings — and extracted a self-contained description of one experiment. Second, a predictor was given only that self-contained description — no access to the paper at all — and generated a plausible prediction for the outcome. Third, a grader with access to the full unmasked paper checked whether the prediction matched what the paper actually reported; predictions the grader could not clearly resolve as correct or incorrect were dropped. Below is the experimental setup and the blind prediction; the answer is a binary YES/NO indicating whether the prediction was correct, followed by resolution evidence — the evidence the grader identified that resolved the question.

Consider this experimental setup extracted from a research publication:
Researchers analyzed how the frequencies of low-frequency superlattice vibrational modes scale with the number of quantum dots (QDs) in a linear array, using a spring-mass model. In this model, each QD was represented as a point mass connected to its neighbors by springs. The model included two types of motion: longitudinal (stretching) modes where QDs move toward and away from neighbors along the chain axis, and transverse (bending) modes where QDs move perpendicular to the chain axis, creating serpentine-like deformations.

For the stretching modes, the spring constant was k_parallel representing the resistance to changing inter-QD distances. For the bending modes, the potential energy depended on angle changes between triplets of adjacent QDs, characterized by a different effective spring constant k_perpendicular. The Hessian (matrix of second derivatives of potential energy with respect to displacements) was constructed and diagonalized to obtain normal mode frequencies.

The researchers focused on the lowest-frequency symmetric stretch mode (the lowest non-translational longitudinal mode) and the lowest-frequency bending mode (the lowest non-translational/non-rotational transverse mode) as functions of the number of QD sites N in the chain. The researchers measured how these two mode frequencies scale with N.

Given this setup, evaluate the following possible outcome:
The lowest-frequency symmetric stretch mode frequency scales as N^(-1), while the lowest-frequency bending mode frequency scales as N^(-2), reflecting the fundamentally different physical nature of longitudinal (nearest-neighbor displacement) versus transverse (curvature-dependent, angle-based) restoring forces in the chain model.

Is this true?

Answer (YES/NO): YES